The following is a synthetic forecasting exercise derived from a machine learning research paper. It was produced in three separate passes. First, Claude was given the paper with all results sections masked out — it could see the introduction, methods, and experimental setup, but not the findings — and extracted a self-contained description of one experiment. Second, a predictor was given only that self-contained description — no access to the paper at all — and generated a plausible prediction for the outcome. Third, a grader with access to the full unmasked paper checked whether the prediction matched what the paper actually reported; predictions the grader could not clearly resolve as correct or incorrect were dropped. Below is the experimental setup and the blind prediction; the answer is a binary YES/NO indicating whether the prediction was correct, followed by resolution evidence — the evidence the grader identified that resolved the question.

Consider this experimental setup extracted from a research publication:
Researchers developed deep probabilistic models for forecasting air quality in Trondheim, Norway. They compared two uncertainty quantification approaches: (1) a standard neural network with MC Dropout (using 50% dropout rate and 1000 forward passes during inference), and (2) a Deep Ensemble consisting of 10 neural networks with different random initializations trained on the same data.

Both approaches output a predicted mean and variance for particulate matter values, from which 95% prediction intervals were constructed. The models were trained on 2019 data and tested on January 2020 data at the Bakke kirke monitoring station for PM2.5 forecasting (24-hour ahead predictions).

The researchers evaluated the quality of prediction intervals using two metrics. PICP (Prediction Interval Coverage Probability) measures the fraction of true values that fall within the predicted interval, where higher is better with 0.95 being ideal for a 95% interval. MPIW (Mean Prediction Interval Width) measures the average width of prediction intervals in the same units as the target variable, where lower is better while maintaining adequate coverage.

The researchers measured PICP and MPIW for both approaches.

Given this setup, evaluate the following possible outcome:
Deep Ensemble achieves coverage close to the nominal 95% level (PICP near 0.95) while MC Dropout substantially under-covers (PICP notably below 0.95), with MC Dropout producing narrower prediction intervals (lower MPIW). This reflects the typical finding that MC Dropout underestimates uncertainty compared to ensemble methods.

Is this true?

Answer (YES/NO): NO